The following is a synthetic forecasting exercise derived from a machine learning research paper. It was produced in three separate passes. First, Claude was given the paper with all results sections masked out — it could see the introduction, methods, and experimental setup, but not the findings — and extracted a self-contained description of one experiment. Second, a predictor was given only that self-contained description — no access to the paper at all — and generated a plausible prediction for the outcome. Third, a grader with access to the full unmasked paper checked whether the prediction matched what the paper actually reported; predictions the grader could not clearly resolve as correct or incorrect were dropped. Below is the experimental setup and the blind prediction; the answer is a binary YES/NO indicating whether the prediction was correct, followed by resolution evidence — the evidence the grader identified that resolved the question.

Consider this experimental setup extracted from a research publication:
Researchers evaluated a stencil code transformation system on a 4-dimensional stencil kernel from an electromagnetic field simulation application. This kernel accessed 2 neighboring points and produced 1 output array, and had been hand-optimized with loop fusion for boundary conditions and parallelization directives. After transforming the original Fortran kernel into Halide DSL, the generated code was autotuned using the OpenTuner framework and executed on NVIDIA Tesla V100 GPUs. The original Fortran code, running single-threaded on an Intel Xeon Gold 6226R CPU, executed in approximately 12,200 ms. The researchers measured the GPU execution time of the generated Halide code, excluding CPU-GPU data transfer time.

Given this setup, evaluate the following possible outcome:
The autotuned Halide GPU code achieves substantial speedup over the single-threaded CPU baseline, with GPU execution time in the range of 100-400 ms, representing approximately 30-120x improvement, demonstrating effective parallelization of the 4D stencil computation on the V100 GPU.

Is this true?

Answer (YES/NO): NO